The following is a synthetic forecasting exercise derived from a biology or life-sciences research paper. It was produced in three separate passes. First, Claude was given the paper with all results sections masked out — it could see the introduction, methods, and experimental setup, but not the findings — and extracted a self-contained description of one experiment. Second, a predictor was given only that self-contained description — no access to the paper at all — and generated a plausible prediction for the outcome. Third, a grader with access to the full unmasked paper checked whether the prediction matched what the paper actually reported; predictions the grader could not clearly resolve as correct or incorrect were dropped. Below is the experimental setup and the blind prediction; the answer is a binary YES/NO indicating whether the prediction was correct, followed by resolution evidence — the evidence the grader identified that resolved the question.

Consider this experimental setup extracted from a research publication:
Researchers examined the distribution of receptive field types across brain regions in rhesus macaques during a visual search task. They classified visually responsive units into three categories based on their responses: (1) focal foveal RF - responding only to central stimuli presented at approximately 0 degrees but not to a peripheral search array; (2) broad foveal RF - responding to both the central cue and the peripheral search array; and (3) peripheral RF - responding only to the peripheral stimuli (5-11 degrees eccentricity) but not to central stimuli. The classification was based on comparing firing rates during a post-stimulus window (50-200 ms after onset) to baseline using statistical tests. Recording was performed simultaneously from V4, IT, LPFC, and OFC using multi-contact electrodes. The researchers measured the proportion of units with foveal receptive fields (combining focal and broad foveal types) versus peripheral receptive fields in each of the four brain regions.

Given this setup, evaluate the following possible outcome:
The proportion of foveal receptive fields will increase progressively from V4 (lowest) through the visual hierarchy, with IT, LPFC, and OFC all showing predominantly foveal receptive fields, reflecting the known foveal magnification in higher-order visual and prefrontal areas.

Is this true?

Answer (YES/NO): NO